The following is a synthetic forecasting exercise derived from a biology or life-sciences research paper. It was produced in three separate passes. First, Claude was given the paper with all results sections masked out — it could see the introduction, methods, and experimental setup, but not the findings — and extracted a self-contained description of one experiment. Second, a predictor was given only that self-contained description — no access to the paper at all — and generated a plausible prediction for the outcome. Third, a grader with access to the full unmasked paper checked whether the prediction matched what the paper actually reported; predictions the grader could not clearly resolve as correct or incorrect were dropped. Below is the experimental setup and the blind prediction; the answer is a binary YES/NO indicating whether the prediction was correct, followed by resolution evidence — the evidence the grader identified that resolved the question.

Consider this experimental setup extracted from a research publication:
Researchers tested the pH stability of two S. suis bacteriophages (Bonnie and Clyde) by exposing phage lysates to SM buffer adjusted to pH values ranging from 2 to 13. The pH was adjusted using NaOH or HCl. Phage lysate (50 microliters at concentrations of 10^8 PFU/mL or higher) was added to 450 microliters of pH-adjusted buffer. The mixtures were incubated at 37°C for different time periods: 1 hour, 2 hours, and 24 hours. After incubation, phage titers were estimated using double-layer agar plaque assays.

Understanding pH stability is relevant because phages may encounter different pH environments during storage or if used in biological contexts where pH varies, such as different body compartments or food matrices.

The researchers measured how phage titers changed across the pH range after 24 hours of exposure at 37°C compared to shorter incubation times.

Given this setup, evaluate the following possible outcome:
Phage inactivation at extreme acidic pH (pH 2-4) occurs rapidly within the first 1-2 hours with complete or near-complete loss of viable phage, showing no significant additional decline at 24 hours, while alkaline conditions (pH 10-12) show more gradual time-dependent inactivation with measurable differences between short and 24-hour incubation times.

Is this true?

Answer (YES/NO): NO